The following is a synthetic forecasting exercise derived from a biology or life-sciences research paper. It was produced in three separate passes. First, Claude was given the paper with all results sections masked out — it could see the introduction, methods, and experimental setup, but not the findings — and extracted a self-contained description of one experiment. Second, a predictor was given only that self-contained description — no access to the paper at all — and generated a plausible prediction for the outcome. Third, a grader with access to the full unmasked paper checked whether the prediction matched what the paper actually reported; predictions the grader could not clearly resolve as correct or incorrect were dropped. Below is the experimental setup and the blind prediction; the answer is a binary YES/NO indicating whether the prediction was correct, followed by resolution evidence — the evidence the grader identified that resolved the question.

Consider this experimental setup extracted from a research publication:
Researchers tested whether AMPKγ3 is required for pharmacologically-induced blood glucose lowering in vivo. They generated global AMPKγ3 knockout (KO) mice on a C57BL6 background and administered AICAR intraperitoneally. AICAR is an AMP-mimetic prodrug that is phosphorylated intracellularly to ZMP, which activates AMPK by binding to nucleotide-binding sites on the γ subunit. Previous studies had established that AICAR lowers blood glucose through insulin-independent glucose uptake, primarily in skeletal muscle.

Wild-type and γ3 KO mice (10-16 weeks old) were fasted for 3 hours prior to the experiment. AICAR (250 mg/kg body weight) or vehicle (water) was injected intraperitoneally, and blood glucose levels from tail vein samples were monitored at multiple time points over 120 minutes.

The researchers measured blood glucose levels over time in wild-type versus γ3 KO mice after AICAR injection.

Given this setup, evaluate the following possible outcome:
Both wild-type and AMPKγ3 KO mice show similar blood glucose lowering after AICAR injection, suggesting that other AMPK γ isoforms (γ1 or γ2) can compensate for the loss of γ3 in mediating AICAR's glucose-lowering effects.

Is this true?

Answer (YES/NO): NO